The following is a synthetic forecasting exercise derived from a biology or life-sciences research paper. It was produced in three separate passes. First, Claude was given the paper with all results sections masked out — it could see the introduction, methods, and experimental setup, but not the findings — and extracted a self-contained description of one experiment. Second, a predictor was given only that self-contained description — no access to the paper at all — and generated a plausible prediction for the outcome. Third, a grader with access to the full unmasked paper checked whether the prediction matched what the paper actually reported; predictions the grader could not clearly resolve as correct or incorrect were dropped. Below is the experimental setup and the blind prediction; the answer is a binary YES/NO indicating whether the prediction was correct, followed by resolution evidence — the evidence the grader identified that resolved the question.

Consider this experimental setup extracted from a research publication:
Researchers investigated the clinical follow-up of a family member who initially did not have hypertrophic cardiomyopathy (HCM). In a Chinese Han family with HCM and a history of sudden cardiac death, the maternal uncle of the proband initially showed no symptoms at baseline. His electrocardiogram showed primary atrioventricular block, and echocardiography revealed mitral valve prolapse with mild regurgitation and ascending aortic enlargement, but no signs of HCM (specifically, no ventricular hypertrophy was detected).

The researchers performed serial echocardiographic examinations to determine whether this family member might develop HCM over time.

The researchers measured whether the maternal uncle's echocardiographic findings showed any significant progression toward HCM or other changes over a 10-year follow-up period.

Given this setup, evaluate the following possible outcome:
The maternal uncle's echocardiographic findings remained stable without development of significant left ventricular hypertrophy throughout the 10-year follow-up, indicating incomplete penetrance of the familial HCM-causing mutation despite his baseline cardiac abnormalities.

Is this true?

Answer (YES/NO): NO